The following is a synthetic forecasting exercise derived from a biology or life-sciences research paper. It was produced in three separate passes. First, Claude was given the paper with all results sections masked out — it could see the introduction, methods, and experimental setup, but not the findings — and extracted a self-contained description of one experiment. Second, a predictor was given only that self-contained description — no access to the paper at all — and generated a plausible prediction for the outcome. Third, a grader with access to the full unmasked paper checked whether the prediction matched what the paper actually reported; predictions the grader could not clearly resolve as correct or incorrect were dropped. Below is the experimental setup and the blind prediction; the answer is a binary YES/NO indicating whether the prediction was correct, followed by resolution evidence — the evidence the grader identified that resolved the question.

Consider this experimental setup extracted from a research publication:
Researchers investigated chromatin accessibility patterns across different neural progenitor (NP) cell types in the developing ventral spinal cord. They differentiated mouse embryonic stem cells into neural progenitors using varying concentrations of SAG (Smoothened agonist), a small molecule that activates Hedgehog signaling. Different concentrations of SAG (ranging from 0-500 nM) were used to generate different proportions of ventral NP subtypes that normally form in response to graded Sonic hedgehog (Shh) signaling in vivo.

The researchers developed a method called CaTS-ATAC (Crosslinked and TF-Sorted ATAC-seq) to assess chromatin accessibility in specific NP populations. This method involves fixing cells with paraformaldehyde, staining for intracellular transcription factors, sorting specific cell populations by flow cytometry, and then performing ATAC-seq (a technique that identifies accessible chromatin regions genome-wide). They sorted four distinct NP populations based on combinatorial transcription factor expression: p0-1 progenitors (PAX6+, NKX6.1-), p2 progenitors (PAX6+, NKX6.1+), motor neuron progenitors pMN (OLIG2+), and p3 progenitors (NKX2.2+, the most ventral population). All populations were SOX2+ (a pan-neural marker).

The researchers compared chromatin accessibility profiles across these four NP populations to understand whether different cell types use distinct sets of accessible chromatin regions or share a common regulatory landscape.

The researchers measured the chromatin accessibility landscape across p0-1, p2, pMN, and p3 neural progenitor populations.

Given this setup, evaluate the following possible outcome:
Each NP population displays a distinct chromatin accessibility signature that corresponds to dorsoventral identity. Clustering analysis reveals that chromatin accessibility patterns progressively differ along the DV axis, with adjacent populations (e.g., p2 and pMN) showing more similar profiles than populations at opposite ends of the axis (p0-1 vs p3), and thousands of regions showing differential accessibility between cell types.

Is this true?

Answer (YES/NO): NO